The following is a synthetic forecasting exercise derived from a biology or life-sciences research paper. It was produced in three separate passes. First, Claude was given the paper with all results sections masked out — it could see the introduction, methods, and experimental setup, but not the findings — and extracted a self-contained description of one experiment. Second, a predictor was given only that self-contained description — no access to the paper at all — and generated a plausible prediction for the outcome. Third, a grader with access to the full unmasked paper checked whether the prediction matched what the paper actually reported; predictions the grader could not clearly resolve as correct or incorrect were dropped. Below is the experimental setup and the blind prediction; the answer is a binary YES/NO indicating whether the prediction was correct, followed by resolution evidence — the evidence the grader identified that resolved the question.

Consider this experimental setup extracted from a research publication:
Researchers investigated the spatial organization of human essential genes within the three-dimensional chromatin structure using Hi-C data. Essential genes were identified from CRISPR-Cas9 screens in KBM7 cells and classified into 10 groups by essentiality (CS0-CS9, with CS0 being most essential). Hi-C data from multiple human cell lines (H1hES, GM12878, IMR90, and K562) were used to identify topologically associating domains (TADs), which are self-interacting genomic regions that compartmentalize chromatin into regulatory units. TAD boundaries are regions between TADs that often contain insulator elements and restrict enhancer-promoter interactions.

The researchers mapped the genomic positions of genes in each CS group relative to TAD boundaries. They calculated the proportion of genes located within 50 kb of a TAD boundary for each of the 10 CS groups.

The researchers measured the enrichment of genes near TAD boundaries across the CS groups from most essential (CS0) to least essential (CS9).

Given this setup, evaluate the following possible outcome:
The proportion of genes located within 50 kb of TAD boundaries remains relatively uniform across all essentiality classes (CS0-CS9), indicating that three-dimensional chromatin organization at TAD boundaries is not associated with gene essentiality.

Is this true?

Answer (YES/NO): NO